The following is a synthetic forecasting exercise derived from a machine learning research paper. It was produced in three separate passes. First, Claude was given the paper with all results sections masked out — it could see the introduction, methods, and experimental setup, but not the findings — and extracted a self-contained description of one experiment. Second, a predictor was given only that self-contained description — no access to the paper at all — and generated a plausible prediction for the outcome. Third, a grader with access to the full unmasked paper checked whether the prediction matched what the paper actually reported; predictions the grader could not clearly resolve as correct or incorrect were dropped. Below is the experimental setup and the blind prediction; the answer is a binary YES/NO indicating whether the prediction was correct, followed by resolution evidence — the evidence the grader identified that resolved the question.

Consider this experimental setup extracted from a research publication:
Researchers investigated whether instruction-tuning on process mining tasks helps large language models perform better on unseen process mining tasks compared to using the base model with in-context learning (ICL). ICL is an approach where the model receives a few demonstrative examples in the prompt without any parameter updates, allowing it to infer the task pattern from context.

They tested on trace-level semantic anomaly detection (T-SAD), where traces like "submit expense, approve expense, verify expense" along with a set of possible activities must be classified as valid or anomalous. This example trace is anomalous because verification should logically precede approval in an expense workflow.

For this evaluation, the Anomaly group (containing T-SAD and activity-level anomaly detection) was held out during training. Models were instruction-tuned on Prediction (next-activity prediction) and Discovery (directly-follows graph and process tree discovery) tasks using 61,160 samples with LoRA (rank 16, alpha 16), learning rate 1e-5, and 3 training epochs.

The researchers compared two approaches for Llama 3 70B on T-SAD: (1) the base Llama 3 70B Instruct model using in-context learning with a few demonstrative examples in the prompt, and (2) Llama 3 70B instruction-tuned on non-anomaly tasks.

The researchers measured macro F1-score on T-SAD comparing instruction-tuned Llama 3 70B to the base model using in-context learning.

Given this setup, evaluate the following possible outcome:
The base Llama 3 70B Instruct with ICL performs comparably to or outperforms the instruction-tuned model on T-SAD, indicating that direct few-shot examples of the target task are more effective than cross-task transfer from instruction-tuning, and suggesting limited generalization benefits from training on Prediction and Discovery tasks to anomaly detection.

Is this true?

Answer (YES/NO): YES